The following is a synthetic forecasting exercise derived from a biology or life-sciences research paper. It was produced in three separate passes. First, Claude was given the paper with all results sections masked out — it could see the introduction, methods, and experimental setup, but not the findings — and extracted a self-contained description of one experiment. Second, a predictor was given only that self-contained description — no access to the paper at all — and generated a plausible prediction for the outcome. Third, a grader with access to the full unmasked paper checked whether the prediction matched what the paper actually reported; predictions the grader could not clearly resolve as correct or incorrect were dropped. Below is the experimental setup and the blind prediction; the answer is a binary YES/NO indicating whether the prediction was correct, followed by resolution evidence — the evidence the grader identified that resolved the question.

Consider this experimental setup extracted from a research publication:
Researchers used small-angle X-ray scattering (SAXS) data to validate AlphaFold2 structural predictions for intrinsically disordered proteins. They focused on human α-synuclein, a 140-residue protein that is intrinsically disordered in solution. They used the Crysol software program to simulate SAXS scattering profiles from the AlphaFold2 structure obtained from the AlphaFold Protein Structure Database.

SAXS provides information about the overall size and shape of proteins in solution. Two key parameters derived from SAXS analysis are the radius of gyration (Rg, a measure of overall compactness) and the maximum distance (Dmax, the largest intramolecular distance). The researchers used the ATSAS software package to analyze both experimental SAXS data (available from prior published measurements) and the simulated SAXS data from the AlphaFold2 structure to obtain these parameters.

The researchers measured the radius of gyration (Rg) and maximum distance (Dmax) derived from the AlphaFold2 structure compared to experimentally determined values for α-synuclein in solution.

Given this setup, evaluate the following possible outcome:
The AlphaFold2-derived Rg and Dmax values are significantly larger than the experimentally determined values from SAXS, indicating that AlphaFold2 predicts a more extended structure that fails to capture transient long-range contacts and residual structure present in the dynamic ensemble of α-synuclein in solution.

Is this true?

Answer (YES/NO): YES